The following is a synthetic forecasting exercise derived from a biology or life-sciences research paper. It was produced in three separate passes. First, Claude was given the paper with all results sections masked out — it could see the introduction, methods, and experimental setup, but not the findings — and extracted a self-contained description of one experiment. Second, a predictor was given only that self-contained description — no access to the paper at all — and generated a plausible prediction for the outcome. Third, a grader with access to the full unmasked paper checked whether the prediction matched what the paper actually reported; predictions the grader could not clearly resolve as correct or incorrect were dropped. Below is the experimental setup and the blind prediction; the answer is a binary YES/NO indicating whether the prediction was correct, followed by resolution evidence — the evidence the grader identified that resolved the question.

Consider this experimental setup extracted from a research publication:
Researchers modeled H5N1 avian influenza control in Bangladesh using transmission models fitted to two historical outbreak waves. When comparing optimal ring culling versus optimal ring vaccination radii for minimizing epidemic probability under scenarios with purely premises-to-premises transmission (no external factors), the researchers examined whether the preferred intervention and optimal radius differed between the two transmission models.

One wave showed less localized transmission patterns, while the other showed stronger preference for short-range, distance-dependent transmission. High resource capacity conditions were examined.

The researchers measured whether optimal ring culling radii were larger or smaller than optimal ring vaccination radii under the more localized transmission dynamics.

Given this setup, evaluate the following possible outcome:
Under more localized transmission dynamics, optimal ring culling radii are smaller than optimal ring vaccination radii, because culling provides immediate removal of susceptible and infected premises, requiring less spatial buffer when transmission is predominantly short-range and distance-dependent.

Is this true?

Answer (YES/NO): NO